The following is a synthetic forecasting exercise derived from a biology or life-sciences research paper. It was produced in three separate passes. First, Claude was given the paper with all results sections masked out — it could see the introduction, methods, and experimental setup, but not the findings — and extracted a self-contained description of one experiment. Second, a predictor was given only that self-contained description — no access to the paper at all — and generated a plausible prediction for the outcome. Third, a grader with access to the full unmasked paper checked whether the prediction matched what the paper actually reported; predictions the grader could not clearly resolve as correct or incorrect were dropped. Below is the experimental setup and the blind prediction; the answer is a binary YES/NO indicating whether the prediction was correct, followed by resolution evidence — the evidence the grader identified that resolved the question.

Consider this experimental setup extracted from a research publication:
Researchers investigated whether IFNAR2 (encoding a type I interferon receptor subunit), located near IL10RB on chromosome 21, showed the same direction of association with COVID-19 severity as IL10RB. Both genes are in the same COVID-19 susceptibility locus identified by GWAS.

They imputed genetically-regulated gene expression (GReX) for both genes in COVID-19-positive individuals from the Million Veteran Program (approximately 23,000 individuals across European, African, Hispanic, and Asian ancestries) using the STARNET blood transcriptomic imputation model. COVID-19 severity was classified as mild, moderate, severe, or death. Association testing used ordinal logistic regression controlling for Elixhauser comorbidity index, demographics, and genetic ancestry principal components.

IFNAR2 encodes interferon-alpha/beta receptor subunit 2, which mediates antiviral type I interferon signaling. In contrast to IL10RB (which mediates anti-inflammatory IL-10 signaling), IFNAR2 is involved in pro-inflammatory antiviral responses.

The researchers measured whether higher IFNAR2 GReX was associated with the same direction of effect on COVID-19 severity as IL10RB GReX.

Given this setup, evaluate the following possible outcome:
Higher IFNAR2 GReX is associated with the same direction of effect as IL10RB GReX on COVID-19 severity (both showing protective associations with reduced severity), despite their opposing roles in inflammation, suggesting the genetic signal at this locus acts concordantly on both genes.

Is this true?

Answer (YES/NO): NO